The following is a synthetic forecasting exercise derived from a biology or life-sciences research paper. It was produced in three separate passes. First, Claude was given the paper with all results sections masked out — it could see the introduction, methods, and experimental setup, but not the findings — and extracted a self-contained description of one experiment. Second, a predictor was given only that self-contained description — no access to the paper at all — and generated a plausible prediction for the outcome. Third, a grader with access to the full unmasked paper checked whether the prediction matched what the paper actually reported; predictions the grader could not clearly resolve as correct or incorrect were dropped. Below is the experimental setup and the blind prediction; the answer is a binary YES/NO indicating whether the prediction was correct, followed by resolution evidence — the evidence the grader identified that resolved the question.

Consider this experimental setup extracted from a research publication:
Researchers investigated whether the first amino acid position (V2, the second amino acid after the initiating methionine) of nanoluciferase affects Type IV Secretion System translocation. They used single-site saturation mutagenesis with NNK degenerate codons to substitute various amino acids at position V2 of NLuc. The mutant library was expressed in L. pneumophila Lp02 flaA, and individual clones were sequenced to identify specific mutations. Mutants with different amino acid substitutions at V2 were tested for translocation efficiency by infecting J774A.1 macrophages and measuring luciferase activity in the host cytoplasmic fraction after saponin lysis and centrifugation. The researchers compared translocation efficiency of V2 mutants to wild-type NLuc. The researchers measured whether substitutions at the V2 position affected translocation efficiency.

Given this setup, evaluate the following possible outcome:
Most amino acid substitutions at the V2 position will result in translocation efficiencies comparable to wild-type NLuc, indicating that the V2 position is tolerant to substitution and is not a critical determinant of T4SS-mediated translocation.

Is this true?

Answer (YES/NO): YES